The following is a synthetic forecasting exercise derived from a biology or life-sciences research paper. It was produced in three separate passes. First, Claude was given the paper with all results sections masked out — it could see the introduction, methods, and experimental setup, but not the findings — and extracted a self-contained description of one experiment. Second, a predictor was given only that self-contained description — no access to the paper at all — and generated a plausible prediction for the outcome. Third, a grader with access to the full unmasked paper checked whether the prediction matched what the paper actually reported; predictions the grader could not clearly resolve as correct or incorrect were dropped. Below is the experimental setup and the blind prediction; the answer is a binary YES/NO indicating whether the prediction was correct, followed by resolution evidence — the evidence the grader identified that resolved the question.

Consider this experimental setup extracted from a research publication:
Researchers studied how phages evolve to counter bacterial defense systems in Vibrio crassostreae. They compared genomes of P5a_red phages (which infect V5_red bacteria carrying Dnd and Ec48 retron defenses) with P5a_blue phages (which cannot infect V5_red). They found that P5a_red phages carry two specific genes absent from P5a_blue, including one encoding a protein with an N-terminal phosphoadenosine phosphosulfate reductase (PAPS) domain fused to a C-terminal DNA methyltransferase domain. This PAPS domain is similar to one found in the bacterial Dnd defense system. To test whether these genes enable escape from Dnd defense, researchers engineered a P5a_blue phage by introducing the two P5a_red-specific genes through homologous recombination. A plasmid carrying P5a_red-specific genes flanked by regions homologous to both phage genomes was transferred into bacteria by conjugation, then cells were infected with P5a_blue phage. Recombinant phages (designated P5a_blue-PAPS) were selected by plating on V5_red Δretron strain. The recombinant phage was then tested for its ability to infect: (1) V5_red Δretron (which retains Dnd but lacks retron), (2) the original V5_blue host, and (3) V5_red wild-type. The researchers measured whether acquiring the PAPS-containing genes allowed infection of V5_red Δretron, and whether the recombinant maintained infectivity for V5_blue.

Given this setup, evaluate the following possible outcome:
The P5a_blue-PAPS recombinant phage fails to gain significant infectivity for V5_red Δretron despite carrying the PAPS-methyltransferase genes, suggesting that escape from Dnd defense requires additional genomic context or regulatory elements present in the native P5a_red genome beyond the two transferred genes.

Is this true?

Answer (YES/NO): NO